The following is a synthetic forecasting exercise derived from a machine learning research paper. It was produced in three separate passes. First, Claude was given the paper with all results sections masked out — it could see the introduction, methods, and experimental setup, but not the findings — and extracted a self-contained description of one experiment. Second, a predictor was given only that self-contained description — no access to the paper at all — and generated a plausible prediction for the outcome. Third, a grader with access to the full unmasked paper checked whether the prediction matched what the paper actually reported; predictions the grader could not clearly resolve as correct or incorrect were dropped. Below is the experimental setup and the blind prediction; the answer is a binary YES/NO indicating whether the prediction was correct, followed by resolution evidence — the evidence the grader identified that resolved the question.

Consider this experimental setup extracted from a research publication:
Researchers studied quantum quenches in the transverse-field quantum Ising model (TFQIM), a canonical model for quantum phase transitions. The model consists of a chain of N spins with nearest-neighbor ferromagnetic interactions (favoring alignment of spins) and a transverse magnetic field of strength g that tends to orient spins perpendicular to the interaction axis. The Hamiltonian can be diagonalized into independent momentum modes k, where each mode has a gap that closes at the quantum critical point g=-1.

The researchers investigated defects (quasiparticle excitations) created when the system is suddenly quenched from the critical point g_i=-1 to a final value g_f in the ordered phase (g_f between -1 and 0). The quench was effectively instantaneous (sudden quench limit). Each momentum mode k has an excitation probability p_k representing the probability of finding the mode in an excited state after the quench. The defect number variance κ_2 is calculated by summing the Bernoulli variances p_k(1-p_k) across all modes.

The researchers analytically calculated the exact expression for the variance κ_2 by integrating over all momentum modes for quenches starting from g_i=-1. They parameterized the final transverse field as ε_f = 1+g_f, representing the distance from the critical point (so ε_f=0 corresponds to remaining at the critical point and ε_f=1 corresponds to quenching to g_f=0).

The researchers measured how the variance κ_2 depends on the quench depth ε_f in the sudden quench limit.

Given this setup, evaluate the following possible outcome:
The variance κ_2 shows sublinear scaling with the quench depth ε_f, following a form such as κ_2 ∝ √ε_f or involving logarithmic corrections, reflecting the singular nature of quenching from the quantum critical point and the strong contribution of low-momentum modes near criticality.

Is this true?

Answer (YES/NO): NO